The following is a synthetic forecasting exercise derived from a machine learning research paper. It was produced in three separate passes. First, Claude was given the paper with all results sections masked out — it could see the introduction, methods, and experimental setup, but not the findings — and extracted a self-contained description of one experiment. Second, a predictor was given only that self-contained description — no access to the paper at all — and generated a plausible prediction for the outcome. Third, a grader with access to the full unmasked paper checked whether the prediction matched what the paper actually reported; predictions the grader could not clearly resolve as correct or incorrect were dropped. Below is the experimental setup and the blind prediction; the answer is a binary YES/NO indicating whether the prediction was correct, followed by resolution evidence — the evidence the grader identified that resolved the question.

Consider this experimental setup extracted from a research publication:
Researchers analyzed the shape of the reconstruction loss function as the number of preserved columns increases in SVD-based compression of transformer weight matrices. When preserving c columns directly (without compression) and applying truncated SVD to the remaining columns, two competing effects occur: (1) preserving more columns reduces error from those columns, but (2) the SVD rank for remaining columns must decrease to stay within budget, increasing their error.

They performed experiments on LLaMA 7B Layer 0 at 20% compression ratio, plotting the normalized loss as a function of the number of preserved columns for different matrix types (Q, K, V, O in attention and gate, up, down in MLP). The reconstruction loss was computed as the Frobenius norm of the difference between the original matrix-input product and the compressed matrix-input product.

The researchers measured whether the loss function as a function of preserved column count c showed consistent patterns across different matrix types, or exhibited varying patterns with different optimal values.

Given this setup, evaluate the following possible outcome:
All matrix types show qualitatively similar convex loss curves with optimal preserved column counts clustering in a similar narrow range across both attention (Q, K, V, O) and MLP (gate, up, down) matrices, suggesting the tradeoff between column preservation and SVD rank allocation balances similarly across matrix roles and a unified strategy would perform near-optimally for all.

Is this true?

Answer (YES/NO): NO